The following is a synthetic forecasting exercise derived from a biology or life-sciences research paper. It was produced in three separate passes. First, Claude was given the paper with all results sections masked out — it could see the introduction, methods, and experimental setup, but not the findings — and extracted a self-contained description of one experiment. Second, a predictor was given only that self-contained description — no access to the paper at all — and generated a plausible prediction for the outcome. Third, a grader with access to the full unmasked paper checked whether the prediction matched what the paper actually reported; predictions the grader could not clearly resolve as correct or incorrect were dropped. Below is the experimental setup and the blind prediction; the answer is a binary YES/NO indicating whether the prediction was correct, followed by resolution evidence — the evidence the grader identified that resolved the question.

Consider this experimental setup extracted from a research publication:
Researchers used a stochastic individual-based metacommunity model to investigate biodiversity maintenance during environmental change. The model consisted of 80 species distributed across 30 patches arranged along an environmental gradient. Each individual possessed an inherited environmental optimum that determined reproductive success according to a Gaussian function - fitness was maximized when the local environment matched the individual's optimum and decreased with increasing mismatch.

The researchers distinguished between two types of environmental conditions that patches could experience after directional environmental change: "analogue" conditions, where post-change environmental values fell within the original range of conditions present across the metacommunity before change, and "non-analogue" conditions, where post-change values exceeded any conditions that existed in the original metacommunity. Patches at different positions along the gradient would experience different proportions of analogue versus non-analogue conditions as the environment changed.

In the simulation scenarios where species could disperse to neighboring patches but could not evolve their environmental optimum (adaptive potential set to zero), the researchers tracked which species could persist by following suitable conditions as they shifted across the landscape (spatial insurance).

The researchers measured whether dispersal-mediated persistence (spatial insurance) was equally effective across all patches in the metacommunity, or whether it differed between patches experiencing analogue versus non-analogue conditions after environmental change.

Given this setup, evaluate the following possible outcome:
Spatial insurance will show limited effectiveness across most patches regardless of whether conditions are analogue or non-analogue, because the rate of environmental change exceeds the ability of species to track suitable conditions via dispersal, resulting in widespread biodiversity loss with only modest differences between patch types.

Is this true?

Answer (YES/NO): NO